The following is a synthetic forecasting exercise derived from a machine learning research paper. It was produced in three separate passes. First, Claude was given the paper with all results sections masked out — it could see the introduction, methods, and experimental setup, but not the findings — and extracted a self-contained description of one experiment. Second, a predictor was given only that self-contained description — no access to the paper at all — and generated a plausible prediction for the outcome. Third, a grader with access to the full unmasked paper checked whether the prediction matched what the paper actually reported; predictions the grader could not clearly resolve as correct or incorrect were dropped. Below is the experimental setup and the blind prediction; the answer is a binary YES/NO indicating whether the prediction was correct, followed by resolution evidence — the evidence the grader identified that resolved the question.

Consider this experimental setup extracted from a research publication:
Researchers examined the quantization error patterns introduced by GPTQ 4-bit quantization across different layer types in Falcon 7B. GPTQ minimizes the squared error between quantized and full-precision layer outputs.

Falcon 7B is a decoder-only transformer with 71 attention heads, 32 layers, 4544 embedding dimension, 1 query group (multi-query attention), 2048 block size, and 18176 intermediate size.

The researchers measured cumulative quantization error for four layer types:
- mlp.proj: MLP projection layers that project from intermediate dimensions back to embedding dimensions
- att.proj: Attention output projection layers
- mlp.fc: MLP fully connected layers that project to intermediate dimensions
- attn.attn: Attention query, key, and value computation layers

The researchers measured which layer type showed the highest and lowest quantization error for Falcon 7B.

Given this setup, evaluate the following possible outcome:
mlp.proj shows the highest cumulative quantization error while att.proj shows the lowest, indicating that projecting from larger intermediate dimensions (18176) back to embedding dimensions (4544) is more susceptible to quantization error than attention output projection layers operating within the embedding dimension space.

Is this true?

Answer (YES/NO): NO